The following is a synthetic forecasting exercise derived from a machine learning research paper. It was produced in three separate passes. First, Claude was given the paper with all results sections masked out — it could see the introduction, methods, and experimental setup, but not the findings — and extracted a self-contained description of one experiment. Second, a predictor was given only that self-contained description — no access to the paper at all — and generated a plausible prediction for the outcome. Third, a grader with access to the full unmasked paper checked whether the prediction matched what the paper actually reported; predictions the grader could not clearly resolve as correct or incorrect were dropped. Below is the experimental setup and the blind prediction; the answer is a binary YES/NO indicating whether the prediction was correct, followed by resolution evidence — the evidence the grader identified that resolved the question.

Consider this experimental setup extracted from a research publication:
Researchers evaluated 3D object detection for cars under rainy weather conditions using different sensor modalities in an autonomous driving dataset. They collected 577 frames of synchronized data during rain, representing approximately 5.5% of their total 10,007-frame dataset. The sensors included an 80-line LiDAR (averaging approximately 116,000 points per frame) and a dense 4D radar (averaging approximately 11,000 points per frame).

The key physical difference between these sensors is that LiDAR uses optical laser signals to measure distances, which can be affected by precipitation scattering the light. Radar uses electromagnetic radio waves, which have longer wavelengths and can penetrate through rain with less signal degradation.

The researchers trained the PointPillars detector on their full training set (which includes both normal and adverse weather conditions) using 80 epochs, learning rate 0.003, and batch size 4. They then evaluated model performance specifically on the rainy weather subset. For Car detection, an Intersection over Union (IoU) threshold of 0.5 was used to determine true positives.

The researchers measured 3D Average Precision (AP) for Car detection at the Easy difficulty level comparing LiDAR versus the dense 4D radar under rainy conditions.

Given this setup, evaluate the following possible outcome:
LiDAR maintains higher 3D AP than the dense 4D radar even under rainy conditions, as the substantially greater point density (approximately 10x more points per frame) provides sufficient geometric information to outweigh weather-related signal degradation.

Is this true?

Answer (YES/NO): NO